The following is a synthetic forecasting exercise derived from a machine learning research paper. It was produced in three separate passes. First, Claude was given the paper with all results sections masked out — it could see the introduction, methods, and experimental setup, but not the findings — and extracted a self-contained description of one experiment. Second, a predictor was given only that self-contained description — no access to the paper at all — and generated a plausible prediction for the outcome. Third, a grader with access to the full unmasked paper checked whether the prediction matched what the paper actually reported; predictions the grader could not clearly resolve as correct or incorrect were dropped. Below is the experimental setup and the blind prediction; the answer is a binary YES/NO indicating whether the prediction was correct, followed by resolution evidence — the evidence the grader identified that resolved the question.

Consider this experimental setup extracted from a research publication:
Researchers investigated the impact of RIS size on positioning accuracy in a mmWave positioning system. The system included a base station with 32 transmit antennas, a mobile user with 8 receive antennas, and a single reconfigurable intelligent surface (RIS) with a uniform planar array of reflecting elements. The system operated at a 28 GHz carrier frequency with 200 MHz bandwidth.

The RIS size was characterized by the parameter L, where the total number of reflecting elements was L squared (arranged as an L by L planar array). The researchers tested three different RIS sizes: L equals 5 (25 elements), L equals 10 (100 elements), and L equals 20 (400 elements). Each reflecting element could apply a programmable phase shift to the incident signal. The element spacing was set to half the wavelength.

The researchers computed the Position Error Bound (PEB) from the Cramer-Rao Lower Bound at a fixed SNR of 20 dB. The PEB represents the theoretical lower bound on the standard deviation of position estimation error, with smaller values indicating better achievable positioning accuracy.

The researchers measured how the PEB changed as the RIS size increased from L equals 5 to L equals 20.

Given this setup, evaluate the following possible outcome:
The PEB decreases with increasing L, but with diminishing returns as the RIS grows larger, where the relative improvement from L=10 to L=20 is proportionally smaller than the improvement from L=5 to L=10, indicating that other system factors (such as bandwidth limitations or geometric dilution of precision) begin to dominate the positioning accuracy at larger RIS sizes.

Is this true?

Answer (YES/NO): YES